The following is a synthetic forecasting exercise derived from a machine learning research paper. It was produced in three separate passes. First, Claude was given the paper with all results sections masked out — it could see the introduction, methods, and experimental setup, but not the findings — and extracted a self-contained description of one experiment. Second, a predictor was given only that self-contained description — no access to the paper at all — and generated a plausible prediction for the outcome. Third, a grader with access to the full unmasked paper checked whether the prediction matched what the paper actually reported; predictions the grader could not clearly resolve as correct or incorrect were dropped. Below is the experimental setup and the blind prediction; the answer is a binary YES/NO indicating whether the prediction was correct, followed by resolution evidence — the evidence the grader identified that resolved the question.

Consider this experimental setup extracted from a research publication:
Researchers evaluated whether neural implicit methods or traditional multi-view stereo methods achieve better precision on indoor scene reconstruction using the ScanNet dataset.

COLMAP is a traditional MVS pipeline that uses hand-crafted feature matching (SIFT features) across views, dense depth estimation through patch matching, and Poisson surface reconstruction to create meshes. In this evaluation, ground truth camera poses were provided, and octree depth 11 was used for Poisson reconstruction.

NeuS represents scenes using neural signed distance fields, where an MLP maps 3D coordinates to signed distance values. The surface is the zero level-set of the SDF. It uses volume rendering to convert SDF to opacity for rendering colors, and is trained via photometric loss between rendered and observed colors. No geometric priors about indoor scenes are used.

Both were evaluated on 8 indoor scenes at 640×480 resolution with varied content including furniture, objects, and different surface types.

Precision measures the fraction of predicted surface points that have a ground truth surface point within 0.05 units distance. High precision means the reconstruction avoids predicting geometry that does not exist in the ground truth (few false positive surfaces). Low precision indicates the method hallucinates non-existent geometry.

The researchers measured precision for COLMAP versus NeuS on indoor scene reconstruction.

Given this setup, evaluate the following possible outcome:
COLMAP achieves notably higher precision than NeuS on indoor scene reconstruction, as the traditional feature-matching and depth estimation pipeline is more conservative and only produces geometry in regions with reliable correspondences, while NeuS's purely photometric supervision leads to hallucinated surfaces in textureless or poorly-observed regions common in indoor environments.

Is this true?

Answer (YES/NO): YES